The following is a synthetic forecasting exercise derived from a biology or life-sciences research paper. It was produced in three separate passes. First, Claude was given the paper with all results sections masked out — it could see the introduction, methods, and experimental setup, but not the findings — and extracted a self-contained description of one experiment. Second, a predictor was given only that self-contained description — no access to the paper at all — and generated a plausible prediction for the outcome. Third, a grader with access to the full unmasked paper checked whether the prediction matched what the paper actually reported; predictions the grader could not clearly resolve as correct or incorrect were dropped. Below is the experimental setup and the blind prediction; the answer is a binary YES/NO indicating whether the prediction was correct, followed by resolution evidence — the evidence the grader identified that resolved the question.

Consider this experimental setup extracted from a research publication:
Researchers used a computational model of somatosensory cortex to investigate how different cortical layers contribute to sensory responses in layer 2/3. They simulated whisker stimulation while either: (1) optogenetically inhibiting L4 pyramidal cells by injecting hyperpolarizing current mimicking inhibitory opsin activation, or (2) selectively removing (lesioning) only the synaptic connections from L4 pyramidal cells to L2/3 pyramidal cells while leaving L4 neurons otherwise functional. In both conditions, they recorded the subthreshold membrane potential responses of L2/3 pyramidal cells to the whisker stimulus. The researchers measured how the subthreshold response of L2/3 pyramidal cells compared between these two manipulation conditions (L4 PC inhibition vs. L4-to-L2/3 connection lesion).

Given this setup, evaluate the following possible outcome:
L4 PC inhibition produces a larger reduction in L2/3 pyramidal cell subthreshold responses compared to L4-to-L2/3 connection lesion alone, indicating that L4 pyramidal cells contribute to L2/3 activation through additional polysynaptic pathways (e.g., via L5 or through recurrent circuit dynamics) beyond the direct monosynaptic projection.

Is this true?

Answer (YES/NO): NO